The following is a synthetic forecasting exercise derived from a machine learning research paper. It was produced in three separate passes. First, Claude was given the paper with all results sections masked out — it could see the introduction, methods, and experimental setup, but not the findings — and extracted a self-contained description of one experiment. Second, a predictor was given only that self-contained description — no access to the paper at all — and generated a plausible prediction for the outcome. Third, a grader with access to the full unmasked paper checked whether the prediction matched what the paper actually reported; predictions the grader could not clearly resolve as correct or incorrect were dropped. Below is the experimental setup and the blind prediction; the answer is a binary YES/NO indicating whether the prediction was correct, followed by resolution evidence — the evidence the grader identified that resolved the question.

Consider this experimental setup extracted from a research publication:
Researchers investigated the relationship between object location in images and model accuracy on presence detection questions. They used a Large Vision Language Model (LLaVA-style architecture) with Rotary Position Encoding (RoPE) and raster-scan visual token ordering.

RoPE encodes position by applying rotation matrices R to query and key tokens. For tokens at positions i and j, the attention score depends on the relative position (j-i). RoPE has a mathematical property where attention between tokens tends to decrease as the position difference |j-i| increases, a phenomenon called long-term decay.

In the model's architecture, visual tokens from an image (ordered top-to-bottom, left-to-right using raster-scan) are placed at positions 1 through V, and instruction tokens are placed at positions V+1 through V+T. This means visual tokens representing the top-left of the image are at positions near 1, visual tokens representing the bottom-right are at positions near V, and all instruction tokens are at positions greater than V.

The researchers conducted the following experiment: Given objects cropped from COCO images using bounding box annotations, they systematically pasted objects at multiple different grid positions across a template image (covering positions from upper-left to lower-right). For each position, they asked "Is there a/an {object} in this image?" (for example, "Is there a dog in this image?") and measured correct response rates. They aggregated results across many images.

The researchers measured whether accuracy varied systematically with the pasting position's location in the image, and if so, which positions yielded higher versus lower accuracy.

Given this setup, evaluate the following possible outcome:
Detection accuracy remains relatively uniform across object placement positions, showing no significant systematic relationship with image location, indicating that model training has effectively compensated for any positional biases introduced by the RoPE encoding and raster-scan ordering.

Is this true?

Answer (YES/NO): NO